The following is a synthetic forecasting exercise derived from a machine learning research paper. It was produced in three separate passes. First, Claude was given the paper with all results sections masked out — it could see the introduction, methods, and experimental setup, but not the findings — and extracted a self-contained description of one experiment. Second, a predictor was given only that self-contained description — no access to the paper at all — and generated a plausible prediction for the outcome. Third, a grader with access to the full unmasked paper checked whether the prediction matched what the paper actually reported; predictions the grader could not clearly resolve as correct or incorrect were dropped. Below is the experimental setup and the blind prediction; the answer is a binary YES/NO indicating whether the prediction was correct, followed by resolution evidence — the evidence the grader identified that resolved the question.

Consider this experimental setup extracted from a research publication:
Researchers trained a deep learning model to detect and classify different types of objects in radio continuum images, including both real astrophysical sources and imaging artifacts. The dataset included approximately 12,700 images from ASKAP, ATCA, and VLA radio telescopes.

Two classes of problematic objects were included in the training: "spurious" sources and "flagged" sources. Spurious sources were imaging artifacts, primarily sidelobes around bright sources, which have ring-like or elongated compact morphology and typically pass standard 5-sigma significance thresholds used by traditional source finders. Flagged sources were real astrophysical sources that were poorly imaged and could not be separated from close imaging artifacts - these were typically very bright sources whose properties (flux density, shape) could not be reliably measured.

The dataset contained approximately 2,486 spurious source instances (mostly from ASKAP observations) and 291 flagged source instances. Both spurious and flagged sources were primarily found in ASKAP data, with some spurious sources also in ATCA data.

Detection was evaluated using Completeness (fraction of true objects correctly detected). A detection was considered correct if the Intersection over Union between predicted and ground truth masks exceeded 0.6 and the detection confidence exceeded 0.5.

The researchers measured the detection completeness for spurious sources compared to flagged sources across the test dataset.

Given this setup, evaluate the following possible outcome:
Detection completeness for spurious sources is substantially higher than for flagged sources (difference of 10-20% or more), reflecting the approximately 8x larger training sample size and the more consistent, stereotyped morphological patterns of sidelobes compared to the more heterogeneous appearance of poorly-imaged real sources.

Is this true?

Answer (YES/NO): NO